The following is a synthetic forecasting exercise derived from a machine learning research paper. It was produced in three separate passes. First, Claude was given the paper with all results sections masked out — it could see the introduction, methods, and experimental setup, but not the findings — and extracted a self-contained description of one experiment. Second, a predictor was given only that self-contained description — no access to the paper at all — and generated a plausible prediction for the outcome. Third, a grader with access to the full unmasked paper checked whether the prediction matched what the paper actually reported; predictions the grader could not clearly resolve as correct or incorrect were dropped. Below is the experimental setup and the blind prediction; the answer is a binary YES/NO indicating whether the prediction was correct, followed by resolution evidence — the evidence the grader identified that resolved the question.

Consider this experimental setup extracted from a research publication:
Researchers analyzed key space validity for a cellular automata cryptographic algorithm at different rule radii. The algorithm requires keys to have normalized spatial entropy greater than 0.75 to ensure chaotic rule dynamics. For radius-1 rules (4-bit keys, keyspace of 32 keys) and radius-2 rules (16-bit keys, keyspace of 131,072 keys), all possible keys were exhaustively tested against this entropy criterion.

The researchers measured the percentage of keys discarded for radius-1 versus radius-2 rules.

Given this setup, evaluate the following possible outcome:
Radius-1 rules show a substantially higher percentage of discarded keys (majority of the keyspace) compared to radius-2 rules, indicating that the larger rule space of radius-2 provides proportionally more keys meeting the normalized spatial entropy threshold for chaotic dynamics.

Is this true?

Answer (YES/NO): NO